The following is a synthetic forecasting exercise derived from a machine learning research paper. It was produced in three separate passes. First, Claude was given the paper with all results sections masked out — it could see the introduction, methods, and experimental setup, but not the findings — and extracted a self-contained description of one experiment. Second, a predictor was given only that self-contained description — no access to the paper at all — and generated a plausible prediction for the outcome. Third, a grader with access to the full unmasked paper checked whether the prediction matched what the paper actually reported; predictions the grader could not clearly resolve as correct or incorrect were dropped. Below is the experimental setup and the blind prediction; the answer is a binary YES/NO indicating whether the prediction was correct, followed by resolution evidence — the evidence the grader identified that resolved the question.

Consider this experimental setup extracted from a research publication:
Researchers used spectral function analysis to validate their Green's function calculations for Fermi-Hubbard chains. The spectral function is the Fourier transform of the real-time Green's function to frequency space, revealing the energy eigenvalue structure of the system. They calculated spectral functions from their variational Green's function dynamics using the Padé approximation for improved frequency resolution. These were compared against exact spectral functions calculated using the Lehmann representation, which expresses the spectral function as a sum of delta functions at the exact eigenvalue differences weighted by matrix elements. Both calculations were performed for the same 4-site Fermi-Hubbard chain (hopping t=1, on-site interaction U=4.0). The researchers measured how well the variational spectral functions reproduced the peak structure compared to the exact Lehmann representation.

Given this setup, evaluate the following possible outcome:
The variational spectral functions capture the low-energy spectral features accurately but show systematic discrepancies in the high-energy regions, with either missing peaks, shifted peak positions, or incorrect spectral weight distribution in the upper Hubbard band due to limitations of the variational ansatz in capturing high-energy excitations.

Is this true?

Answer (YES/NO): NO